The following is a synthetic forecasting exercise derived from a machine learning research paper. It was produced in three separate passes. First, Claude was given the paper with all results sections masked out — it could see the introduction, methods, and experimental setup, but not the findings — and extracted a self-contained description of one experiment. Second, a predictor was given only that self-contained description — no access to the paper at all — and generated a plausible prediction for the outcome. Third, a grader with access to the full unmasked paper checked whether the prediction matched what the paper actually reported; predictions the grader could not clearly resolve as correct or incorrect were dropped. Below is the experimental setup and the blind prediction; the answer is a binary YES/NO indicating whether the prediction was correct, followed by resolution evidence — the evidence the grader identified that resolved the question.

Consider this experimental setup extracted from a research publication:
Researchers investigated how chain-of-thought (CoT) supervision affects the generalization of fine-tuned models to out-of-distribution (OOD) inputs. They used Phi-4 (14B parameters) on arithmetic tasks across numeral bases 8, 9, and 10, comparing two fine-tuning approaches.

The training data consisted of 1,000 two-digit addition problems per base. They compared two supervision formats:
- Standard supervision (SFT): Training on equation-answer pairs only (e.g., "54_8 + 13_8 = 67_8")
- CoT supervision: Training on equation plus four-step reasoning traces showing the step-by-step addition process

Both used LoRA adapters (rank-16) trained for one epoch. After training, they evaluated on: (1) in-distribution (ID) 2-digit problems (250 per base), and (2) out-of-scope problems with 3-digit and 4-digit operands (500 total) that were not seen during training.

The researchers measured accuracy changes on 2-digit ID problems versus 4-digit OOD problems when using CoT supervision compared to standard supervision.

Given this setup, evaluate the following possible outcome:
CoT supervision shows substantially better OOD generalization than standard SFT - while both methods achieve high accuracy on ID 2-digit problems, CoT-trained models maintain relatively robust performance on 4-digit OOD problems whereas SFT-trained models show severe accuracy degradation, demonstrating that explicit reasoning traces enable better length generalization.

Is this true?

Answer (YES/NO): NO